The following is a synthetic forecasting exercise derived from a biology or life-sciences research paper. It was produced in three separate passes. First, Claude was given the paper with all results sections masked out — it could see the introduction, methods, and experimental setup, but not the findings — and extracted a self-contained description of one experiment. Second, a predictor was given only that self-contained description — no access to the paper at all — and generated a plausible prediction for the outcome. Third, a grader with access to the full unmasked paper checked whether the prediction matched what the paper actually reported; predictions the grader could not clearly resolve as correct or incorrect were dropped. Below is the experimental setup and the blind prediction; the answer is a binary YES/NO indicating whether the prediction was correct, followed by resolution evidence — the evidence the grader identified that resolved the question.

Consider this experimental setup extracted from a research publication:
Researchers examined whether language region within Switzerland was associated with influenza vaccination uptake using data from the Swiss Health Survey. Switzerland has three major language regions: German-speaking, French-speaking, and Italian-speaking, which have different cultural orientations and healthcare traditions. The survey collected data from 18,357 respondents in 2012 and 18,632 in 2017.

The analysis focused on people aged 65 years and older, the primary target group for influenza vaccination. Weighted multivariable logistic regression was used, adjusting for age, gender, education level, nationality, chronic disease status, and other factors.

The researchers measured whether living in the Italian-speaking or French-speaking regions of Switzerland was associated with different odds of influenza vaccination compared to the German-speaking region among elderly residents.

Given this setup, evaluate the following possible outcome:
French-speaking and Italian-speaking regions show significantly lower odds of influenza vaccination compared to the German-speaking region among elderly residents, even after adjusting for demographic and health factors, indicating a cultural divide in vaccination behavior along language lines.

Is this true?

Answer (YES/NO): NO